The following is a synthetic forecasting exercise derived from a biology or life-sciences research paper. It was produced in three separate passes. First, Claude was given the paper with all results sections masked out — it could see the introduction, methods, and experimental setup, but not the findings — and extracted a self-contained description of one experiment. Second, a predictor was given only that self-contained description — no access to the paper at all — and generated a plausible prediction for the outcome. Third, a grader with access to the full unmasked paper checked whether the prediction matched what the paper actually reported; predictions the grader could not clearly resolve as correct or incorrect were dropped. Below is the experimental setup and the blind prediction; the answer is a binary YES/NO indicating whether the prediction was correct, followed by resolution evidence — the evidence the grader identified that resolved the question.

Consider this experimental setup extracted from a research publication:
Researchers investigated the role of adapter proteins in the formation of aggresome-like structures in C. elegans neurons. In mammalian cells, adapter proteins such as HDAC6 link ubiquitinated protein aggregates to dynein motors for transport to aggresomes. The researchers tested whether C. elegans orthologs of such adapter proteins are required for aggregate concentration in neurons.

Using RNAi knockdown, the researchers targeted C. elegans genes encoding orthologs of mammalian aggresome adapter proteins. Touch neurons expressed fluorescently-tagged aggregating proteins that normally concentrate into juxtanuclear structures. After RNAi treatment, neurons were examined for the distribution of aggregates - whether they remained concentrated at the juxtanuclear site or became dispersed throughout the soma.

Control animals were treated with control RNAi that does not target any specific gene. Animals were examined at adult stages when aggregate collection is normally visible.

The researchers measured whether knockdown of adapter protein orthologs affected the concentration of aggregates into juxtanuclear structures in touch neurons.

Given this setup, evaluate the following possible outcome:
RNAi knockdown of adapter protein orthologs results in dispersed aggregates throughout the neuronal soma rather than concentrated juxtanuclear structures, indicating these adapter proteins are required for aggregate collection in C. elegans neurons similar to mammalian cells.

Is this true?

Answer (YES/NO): NO